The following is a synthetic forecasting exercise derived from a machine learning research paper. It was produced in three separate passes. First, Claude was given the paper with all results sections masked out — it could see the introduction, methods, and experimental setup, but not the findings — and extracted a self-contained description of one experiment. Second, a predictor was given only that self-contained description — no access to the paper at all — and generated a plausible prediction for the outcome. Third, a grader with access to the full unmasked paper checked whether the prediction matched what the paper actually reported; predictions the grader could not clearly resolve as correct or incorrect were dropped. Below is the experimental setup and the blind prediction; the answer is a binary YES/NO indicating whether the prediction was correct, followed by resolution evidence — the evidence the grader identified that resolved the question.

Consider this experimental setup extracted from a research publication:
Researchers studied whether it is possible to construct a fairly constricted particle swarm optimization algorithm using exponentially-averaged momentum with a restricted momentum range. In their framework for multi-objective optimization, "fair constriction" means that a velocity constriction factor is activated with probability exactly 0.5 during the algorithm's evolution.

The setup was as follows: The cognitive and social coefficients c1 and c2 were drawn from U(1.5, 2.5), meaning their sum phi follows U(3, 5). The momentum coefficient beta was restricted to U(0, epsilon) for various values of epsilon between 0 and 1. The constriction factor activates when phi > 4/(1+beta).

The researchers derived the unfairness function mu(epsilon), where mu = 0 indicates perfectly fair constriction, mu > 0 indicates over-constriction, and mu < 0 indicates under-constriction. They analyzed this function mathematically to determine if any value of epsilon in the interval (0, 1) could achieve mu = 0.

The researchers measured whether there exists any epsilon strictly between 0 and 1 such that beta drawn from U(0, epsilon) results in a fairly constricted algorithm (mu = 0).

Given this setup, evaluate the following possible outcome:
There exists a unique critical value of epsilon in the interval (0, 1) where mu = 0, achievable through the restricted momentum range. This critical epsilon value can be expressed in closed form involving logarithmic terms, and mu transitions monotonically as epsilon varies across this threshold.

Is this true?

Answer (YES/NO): NO